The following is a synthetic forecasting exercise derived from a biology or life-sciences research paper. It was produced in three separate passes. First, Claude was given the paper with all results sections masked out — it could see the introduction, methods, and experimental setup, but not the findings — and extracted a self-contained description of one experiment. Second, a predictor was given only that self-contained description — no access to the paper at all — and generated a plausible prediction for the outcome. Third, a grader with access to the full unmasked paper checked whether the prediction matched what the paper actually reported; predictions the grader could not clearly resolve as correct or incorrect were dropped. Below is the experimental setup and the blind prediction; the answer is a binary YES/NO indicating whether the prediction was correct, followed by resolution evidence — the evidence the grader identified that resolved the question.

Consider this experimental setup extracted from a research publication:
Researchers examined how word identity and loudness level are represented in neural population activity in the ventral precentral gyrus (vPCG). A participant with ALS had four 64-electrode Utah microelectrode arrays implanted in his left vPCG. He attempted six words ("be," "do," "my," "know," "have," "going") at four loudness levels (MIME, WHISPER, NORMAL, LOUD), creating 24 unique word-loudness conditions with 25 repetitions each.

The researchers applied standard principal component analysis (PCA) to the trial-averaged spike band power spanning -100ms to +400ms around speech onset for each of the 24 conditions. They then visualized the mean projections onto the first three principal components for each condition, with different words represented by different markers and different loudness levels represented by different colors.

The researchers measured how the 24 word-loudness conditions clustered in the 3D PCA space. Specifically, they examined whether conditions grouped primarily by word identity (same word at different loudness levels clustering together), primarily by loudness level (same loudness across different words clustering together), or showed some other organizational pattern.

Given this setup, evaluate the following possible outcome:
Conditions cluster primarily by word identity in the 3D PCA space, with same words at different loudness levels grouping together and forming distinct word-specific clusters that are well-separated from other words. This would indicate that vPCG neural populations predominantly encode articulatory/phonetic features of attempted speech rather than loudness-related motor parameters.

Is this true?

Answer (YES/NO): NO